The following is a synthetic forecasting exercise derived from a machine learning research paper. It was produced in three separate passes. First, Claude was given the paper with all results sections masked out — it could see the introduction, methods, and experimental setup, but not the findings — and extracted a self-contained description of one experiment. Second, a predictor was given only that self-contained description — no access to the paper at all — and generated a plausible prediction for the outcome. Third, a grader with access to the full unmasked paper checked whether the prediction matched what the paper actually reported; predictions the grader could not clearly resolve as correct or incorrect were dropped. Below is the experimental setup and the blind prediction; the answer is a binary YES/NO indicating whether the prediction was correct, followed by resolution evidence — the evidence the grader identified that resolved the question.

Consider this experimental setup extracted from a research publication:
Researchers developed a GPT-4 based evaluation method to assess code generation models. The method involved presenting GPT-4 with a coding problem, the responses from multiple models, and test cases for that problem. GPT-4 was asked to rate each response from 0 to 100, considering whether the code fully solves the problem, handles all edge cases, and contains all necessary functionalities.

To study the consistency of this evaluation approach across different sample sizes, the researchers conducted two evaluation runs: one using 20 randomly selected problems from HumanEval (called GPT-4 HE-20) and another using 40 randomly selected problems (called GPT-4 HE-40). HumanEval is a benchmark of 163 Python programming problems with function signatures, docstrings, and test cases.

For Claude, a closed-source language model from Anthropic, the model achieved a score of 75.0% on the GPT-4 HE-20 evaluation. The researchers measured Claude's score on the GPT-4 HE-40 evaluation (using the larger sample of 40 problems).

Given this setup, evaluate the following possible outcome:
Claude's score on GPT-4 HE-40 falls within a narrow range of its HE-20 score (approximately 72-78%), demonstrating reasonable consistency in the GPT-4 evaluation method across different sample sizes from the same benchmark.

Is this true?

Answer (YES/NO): NO